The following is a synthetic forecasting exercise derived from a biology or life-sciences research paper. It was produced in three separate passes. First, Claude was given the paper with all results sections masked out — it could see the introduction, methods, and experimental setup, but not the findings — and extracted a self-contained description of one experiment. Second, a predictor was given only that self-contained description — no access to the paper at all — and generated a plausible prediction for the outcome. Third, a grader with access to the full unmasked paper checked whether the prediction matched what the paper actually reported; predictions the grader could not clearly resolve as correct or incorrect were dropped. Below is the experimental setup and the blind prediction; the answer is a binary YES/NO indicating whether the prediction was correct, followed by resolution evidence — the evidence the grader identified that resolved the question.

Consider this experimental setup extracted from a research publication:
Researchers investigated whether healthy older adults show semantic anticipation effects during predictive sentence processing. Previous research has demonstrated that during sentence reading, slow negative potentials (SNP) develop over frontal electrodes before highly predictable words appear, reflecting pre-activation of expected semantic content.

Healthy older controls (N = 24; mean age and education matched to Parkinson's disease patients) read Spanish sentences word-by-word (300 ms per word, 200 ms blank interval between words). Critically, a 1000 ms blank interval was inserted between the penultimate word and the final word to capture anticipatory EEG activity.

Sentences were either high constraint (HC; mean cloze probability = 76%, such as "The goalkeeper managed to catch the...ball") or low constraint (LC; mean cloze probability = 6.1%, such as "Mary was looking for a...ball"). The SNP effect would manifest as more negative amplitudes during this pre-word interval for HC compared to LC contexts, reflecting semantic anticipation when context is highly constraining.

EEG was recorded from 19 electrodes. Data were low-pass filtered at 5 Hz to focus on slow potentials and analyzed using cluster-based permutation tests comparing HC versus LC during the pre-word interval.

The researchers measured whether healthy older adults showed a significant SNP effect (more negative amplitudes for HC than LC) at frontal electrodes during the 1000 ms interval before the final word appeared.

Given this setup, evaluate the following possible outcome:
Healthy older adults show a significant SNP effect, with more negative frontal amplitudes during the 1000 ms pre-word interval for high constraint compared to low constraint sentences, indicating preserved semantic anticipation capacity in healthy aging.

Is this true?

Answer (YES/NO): YES